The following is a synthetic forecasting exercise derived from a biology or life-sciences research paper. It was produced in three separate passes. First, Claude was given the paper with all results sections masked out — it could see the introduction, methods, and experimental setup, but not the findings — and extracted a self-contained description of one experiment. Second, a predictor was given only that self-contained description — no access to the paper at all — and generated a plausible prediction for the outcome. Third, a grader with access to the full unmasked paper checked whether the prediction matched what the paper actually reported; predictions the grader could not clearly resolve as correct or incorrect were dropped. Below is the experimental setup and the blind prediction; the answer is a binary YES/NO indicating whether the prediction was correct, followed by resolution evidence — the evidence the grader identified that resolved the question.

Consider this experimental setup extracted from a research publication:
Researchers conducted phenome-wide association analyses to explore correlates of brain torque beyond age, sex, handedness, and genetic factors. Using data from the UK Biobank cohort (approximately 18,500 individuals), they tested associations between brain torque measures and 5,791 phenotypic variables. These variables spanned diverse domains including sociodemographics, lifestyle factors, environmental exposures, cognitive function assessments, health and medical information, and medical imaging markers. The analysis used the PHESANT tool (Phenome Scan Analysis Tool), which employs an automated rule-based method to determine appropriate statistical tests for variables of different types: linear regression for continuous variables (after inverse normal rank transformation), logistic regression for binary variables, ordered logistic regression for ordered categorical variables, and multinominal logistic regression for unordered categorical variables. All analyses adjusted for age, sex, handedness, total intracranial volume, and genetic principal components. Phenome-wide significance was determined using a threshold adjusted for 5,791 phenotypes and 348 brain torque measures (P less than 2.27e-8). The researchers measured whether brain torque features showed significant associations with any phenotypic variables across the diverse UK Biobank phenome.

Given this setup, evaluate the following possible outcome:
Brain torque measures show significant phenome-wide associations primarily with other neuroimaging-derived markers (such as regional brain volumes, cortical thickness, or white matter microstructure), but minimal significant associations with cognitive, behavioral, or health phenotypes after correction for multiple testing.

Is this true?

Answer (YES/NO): NO